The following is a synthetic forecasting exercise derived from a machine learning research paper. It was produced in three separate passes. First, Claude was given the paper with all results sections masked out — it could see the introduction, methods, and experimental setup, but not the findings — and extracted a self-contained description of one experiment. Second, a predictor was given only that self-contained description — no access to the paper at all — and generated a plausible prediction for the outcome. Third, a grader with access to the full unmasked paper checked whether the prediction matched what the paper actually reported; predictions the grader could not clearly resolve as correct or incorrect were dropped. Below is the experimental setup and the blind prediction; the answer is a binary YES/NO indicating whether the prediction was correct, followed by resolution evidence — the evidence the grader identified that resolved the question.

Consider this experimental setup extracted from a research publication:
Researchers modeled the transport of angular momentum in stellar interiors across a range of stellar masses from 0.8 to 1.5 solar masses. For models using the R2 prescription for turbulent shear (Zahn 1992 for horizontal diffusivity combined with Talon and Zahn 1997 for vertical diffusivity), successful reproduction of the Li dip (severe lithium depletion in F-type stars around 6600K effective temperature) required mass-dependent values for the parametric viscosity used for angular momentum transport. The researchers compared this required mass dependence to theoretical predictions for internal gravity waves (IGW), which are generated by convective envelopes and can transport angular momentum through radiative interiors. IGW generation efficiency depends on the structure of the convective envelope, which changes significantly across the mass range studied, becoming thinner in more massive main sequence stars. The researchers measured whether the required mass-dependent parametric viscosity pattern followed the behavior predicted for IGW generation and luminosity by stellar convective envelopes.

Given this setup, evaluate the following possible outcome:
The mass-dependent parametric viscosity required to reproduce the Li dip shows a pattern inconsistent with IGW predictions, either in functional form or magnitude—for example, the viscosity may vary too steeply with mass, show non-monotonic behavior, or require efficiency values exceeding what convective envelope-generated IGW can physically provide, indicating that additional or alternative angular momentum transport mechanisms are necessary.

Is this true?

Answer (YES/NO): NO